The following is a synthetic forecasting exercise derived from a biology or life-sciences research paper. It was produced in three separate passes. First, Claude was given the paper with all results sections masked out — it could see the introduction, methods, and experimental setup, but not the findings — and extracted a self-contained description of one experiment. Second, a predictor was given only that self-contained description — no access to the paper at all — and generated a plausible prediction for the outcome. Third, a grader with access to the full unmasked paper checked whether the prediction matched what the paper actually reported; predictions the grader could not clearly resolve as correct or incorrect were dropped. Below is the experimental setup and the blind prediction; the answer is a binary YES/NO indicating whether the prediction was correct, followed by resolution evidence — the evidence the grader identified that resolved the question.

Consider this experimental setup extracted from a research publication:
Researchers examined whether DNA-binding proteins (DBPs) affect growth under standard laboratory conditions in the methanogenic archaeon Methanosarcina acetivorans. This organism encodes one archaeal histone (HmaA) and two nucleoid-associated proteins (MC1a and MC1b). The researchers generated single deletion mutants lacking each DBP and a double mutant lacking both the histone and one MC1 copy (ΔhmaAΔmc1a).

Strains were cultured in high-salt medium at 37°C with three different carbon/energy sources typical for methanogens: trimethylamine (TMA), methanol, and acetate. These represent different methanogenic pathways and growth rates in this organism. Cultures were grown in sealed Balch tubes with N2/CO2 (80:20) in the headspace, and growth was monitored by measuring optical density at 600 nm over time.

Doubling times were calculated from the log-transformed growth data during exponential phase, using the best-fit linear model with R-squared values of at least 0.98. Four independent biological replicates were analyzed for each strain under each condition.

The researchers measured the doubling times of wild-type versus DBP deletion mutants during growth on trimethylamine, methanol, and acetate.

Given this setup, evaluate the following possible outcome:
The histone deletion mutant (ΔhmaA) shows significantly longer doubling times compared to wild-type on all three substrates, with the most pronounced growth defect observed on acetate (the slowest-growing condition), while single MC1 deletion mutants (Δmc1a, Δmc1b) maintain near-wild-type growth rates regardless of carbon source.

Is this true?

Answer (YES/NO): NO